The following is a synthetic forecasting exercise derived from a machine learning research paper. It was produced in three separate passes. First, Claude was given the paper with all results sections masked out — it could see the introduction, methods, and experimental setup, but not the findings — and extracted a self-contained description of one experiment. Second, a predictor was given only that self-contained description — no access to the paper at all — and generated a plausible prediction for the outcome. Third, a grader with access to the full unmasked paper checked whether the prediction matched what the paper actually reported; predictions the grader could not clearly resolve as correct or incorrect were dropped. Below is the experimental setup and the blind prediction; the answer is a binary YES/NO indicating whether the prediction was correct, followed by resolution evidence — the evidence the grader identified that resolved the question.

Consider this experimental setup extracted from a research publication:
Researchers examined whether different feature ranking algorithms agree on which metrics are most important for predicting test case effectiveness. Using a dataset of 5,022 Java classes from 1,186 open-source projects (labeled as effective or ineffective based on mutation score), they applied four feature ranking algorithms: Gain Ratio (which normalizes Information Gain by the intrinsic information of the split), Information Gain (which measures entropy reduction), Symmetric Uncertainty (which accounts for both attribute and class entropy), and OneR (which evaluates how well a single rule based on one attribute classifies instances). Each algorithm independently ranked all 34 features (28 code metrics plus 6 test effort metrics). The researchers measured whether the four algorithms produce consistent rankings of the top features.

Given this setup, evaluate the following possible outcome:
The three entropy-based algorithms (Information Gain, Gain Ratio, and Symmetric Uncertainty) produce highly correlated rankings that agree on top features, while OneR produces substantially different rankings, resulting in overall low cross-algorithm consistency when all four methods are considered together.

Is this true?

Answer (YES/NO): NO